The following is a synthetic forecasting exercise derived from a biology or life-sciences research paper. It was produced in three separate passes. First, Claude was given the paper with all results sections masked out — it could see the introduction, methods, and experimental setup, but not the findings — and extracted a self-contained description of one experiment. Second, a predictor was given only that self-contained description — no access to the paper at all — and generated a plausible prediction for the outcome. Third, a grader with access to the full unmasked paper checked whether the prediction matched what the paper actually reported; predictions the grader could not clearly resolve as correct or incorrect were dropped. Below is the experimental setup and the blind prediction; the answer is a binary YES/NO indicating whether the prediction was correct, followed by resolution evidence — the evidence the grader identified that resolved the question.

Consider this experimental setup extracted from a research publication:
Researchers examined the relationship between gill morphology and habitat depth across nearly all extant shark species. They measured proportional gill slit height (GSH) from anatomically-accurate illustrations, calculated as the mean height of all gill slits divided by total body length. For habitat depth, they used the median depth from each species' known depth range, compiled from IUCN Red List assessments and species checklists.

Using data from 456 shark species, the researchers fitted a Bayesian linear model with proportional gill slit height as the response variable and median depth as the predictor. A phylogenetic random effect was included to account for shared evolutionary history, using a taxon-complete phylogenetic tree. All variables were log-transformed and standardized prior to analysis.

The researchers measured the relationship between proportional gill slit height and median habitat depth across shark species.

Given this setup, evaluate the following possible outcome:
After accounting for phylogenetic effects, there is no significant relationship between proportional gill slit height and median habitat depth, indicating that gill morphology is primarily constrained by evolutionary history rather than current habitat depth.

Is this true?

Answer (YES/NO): NO